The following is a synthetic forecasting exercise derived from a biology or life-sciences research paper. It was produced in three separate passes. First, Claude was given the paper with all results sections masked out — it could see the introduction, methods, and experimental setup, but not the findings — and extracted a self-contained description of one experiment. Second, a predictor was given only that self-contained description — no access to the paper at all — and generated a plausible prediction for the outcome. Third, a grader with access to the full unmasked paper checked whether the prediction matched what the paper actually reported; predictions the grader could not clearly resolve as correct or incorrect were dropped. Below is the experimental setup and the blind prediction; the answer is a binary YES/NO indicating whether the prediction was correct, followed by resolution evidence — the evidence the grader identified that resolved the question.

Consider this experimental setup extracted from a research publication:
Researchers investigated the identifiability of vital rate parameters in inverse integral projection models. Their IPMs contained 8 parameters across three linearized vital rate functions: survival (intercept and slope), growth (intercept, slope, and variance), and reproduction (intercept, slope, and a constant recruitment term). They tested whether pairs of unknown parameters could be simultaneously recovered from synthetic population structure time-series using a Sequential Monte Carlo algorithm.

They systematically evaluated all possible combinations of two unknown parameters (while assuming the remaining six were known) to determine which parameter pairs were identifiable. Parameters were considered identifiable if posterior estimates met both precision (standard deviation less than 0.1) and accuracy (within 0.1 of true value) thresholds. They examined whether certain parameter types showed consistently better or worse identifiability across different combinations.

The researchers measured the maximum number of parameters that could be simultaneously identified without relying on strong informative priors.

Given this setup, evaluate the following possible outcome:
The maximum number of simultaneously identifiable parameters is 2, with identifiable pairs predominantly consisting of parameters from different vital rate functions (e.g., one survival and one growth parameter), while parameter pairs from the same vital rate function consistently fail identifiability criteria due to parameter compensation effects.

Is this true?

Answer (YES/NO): NO